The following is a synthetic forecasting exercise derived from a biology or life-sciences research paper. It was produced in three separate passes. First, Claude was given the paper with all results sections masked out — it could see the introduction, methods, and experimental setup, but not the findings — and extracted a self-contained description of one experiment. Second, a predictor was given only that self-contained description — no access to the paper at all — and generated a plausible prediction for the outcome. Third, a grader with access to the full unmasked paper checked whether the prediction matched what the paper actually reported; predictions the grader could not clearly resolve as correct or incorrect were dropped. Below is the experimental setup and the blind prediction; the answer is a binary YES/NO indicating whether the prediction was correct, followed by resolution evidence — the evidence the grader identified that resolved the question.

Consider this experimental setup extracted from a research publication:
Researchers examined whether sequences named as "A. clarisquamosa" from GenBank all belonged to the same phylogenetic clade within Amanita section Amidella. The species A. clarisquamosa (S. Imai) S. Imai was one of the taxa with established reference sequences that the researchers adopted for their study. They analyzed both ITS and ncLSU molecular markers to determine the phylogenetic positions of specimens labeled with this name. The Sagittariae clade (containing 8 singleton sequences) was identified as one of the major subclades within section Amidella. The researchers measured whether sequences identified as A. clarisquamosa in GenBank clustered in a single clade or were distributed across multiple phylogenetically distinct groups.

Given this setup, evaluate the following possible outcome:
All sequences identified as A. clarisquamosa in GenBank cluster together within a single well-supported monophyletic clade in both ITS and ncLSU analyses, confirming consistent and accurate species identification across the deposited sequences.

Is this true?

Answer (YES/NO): NO